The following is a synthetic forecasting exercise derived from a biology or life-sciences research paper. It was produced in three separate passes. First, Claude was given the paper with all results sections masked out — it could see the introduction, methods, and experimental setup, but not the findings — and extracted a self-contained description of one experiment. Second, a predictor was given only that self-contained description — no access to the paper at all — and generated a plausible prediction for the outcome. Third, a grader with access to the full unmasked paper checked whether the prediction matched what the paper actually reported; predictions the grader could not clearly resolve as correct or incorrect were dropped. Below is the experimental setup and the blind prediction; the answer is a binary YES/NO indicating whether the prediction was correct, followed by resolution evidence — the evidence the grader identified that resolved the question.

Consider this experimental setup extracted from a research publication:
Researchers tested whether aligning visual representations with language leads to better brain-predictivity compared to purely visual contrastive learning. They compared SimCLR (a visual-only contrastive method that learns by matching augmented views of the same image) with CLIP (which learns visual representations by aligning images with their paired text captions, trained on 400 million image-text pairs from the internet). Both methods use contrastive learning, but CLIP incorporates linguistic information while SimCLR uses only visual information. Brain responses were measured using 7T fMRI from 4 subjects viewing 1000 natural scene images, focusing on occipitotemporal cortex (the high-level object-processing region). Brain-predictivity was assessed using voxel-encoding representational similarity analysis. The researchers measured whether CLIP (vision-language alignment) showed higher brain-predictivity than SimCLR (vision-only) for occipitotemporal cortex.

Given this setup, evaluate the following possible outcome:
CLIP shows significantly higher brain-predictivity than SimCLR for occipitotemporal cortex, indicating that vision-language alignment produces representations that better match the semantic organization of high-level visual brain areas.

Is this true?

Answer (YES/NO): NO